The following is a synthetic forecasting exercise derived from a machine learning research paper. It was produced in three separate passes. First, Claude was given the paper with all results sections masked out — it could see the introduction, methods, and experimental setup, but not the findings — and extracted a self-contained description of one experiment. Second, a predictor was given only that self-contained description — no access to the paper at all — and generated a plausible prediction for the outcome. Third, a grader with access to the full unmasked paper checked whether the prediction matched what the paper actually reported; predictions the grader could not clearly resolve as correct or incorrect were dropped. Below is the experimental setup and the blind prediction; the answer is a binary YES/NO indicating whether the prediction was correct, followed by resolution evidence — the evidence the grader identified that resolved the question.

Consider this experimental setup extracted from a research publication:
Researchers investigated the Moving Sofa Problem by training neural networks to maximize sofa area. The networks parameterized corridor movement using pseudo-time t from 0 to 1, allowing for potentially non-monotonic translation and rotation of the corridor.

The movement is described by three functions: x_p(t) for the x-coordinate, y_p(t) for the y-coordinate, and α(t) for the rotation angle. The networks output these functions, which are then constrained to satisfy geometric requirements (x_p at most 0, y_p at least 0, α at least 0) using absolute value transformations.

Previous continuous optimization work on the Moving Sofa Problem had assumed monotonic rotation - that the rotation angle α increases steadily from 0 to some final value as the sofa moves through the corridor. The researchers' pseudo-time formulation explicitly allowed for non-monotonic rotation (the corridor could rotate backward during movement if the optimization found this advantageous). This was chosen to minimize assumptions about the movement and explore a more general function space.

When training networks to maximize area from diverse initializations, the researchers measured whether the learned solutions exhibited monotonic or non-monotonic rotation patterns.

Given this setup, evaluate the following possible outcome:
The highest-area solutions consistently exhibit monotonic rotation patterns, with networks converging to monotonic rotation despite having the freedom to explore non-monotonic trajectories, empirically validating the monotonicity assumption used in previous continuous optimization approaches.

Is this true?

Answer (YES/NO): YES